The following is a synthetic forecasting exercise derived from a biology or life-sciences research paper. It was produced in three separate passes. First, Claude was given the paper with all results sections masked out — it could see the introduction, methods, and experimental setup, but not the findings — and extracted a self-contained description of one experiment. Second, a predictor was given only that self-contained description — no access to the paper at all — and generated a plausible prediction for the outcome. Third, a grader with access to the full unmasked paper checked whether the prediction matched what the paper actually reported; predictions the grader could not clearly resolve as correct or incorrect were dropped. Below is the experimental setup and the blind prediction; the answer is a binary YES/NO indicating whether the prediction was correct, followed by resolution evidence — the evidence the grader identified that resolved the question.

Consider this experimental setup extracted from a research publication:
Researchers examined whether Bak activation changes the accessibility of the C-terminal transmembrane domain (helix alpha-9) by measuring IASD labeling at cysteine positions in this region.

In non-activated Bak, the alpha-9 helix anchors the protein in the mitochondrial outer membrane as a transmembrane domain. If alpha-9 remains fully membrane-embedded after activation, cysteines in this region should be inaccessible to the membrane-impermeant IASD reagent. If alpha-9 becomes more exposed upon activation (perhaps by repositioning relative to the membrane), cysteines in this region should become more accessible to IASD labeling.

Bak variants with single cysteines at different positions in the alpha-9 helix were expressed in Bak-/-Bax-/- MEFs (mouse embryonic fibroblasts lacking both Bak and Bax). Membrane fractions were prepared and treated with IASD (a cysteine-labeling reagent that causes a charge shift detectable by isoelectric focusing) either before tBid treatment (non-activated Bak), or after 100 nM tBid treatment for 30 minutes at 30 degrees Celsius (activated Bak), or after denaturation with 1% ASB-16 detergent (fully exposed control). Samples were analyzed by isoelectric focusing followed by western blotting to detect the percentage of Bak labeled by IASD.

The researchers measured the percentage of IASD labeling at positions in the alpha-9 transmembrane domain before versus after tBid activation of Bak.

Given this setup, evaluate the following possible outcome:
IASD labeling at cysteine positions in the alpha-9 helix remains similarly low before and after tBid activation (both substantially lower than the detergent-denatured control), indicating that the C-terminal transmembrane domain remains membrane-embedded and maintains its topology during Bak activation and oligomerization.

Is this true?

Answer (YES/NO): YES